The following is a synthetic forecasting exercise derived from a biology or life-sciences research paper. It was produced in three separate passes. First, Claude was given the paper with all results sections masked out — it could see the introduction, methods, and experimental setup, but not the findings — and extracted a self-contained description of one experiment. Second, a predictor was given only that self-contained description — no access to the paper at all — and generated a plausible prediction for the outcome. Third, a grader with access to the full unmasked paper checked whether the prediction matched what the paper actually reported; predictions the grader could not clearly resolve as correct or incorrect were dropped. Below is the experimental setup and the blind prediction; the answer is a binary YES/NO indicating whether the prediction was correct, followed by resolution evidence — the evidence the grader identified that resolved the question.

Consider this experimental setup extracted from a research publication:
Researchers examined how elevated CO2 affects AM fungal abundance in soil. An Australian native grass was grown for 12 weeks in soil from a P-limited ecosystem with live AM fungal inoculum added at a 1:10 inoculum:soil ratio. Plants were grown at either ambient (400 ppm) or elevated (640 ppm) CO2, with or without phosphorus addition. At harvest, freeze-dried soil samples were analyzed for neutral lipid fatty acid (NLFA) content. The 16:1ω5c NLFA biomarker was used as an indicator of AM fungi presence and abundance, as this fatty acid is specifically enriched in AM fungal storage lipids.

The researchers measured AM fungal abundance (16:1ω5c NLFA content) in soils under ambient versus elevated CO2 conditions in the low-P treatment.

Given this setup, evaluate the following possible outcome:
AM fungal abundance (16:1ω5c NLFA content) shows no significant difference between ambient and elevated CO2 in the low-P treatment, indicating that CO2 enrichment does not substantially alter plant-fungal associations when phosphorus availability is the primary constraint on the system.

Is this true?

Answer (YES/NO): YES